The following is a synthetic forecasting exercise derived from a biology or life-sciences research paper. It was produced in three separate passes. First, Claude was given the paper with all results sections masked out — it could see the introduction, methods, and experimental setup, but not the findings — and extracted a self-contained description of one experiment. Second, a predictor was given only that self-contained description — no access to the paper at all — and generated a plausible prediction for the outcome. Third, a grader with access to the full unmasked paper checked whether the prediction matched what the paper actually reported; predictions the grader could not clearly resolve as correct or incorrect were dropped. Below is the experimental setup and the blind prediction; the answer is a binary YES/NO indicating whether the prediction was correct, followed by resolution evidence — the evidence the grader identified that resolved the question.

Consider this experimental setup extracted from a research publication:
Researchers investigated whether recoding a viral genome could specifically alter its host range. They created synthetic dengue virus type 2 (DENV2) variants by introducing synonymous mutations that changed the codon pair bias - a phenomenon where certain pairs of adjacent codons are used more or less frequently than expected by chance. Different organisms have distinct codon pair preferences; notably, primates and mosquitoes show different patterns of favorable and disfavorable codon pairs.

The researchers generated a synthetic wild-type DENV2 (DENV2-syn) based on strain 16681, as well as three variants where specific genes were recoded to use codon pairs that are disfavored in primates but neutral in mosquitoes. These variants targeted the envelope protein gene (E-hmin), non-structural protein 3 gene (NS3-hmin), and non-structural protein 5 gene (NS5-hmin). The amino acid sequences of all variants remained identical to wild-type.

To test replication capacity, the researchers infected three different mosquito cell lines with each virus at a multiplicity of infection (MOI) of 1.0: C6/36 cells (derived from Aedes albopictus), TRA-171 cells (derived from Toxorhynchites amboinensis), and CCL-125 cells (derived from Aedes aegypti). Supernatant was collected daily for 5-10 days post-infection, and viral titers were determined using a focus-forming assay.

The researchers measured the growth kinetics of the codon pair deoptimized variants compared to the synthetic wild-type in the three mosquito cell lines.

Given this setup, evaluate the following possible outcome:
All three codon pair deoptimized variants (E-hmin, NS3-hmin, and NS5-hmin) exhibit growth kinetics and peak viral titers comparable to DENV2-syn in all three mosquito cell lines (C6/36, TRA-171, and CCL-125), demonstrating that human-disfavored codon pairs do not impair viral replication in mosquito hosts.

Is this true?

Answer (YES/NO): YES